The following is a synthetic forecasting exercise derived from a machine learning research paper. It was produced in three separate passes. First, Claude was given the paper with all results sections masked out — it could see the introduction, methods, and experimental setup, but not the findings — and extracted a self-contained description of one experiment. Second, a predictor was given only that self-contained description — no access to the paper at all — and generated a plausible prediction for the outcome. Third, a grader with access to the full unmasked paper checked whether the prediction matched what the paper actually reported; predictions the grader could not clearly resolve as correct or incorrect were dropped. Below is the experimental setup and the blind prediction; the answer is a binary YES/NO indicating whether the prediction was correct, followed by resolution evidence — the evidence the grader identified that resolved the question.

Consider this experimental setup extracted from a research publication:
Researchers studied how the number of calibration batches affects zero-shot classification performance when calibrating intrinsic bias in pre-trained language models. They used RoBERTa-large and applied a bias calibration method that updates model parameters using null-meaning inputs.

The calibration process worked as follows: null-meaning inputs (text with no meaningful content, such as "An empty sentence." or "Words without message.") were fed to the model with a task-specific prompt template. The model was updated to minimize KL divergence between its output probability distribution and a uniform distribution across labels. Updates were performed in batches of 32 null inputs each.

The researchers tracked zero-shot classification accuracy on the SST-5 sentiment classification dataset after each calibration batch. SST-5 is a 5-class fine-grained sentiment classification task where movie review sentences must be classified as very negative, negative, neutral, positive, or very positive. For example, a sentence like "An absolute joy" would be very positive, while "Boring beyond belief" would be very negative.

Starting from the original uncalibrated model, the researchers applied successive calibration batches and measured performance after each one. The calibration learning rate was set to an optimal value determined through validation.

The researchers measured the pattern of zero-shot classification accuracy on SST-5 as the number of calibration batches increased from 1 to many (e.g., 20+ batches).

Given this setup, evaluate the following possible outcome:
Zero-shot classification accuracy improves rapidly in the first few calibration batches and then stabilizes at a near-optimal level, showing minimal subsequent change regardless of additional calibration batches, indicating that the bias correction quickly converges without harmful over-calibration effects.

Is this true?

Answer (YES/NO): NO